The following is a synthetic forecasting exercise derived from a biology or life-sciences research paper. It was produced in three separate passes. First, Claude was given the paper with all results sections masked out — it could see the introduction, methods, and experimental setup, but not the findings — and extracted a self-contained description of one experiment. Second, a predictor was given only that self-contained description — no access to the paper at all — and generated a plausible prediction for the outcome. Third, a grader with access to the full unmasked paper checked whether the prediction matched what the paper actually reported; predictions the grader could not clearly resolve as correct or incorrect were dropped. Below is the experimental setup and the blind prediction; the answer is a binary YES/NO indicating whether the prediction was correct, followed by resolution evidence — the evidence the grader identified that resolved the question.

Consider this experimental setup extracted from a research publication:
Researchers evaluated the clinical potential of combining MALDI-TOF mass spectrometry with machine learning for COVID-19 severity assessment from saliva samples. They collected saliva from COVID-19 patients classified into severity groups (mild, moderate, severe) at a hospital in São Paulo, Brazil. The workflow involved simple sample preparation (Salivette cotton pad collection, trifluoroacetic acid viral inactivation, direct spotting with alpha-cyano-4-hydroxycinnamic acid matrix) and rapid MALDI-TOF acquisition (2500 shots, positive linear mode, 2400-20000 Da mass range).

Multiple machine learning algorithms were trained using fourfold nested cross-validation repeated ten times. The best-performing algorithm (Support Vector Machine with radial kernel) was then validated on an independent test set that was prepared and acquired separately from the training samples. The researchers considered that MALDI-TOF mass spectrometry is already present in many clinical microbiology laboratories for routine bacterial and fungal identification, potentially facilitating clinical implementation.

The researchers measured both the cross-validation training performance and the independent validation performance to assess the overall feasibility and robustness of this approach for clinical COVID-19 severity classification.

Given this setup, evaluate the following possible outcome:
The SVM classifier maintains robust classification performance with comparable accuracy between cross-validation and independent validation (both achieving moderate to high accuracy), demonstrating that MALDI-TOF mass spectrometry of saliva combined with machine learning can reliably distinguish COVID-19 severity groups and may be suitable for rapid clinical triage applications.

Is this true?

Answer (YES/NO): NO